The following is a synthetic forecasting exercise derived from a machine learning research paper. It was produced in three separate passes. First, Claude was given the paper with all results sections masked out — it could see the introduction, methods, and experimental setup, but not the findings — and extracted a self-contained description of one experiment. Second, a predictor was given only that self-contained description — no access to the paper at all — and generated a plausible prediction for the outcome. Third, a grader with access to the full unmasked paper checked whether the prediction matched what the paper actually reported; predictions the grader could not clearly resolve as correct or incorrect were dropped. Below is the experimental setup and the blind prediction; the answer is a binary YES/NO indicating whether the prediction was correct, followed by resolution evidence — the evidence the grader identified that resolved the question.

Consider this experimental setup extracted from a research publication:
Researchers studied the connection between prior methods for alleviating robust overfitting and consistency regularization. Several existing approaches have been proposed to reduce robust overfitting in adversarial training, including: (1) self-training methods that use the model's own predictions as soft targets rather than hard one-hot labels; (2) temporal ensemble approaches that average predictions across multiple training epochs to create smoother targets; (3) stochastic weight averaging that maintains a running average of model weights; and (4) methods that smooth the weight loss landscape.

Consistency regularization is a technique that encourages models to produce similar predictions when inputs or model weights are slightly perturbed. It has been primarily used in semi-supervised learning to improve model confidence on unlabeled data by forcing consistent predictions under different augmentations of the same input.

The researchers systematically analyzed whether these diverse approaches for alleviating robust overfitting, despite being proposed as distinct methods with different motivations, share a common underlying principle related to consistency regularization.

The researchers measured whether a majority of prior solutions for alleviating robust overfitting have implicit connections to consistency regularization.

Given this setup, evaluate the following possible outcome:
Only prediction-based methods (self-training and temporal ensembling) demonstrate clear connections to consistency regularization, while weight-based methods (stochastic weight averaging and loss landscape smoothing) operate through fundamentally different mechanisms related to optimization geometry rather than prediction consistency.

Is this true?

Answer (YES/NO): NO